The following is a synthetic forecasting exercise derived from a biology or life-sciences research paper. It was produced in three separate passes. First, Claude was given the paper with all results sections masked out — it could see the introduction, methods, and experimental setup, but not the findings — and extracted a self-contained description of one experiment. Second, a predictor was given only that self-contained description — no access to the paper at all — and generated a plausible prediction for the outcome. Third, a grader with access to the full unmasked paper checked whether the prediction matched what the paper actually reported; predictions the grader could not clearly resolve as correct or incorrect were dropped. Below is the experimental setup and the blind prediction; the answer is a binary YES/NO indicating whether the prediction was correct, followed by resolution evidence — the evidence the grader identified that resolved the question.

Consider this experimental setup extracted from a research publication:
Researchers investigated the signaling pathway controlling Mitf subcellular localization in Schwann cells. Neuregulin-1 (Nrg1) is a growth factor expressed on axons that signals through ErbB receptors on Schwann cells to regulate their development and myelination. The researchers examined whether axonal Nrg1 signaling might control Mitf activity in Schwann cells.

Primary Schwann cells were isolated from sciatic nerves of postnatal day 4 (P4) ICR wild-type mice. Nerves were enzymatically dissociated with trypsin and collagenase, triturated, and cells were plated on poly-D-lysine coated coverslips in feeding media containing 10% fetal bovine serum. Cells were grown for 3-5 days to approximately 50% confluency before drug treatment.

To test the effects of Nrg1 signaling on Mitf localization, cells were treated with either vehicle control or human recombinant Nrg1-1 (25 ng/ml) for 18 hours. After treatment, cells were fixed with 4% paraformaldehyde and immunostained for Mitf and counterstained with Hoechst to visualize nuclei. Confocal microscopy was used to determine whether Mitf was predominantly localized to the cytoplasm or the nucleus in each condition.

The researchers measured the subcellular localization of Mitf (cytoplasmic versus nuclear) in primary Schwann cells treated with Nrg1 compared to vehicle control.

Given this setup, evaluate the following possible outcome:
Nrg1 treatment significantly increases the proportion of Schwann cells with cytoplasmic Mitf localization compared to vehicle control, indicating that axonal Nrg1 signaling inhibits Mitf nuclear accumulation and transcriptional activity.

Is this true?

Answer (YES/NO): YES